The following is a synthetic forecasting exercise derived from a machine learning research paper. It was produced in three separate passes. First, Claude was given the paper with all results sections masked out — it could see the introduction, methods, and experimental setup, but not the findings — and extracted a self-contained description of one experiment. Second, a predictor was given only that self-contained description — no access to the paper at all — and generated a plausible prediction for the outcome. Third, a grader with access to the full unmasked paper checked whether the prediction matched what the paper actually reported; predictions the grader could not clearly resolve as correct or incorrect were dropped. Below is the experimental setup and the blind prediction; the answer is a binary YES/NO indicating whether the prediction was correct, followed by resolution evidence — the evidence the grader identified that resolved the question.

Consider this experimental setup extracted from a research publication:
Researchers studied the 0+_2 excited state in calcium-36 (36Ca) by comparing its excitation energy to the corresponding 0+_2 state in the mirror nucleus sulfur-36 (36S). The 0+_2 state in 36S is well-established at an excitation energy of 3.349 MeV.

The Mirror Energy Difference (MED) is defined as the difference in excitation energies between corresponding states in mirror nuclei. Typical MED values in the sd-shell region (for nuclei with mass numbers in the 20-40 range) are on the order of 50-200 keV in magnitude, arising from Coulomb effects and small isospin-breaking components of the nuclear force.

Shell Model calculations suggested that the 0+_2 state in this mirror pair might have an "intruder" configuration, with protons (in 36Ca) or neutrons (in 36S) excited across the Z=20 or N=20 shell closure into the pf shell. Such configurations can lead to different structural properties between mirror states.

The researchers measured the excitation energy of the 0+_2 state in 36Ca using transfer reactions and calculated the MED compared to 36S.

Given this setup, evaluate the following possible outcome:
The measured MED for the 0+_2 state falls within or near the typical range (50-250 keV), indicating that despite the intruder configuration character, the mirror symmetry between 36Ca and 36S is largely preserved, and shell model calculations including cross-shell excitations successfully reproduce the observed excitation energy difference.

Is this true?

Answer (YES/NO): NO